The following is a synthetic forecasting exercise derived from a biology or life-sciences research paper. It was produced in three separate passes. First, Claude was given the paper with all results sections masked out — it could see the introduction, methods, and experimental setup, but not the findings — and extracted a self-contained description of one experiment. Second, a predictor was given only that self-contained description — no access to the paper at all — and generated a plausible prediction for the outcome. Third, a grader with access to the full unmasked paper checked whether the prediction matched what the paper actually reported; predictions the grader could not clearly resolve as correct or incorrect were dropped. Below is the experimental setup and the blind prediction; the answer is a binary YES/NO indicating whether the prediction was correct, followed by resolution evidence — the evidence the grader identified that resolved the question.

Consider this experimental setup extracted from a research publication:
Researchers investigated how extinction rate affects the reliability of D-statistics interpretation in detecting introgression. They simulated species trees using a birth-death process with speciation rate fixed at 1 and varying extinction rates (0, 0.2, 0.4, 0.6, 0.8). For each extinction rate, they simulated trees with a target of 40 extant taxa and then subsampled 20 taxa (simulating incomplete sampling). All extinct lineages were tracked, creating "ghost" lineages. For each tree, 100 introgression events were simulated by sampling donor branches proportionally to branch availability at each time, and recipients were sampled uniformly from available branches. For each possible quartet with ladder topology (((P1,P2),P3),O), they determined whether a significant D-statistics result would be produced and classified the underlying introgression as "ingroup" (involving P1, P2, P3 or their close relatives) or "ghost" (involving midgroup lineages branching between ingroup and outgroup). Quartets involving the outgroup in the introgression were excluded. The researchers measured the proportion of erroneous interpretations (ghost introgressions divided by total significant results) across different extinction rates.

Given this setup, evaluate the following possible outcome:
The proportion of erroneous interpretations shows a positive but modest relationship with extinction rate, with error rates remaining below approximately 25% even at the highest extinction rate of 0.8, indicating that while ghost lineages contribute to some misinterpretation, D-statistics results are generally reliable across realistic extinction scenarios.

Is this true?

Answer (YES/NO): NO